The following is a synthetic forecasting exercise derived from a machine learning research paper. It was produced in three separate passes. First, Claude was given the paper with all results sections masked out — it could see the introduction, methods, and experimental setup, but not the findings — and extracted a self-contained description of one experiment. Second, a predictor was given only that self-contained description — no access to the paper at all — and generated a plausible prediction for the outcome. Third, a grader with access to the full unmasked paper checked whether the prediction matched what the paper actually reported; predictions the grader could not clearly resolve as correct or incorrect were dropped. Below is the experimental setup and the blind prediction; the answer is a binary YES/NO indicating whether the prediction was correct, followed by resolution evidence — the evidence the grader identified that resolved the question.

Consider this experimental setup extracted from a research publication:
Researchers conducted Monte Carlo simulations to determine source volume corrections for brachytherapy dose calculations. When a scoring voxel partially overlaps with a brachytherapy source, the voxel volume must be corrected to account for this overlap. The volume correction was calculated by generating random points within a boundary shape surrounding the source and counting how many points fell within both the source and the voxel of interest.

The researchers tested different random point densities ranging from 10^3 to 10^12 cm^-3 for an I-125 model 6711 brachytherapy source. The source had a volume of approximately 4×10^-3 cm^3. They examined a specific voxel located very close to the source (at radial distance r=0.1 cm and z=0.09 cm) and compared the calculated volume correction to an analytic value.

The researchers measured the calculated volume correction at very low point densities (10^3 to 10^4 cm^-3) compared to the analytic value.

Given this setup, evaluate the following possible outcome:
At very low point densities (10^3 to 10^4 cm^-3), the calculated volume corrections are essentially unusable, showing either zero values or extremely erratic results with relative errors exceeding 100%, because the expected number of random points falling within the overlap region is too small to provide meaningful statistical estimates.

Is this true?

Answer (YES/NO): YES